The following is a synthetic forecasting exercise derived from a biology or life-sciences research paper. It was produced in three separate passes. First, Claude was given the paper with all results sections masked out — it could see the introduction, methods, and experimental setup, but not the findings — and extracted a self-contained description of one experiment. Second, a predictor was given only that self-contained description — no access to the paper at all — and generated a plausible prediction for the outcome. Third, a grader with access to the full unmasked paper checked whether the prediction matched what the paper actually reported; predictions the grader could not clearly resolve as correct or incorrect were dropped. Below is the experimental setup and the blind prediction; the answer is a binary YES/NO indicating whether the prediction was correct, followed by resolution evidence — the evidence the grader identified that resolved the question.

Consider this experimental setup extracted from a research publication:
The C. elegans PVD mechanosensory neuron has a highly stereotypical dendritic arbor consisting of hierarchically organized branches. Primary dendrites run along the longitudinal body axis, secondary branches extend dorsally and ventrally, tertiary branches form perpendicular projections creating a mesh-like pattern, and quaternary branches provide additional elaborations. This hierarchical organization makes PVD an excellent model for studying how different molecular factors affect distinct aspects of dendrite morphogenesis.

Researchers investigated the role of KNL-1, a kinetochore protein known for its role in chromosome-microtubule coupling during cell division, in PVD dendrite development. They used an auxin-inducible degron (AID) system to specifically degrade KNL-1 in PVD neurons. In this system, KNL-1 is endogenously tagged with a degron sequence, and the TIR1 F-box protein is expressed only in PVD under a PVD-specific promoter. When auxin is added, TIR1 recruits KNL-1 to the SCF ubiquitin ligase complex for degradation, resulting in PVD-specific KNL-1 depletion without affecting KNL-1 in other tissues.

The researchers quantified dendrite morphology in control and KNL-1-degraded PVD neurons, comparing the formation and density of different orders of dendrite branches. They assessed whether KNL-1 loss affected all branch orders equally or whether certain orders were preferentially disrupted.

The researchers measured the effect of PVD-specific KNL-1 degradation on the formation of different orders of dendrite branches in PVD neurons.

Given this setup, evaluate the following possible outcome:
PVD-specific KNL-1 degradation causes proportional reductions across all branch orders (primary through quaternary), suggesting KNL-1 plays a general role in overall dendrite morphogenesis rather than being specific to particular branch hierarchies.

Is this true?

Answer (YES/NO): NO